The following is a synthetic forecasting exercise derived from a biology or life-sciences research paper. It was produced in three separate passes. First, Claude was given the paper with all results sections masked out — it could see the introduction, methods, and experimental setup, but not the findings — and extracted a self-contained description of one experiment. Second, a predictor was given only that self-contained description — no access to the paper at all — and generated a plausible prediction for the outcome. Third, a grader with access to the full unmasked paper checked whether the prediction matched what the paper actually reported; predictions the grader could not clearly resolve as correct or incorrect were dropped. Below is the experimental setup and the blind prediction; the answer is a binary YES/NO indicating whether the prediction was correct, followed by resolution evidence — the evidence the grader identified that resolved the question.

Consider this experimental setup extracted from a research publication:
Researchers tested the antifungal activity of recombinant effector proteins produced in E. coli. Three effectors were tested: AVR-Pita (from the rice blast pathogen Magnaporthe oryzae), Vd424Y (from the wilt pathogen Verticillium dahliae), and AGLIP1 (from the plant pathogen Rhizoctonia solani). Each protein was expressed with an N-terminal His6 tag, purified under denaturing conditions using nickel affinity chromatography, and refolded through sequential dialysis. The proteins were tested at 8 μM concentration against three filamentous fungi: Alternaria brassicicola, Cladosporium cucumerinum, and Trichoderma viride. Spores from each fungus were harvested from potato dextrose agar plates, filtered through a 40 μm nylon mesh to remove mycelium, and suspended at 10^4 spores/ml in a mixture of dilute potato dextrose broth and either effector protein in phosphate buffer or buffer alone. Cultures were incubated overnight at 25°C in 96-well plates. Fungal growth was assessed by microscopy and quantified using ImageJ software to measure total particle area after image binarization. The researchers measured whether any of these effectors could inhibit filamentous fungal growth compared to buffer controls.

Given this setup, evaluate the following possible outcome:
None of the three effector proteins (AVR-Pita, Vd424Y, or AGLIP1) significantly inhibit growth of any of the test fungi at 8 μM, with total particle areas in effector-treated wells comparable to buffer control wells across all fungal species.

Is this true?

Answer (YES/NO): NO